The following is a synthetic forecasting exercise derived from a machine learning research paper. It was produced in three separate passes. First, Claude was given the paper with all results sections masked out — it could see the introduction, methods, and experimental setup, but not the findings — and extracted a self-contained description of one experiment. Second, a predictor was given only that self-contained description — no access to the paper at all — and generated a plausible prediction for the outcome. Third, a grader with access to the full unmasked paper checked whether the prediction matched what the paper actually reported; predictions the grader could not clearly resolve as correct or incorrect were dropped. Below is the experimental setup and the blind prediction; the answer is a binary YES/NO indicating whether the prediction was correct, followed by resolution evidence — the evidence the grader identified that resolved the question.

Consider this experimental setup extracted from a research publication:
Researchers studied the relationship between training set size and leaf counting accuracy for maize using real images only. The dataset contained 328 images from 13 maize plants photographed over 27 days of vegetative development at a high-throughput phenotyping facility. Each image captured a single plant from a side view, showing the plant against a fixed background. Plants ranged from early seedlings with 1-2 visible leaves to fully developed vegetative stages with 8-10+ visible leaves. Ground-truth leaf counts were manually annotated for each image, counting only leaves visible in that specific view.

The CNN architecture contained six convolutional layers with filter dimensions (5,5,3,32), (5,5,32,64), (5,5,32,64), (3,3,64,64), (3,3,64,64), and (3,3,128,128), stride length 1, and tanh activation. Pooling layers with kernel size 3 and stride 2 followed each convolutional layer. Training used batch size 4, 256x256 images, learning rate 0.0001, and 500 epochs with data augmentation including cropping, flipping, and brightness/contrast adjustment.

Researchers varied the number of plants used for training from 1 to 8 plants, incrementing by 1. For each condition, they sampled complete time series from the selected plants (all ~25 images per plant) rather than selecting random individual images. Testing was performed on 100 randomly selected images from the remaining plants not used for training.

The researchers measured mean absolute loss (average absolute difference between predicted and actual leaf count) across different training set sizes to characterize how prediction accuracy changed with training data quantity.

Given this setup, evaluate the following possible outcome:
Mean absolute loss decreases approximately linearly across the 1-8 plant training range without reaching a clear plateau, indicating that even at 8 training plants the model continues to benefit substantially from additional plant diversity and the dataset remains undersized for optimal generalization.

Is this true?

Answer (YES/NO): NO